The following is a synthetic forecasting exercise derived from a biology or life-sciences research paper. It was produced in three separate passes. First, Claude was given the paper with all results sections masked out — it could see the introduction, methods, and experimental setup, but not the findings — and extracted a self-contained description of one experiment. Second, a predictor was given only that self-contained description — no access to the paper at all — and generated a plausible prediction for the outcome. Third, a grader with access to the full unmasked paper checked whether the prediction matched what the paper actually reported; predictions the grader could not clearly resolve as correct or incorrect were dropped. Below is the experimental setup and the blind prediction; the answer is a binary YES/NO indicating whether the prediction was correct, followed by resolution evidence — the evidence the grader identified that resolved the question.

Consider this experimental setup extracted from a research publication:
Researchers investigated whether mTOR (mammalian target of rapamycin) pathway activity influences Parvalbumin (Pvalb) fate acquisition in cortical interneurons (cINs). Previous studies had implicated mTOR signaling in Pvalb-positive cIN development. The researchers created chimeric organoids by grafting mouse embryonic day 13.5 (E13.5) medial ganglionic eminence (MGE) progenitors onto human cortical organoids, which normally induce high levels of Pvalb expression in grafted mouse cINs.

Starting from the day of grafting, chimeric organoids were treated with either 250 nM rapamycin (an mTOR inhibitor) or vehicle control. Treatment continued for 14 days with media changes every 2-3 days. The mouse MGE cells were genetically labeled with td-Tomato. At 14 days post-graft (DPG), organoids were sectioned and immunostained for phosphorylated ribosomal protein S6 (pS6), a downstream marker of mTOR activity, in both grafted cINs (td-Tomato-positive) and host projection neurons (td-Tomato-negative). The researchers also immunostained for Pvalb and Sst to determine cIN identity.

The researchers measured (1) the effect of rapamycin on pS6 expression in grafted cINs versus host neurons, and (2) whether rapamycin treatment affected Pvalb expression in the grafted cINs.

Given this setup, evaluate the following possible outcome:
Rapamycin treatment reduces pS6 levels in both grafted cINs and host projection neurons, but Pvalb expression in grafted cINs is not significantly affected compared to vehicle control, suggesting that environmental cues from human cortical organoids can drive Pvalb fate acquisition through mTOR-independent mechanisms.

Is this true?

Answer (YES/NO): NO